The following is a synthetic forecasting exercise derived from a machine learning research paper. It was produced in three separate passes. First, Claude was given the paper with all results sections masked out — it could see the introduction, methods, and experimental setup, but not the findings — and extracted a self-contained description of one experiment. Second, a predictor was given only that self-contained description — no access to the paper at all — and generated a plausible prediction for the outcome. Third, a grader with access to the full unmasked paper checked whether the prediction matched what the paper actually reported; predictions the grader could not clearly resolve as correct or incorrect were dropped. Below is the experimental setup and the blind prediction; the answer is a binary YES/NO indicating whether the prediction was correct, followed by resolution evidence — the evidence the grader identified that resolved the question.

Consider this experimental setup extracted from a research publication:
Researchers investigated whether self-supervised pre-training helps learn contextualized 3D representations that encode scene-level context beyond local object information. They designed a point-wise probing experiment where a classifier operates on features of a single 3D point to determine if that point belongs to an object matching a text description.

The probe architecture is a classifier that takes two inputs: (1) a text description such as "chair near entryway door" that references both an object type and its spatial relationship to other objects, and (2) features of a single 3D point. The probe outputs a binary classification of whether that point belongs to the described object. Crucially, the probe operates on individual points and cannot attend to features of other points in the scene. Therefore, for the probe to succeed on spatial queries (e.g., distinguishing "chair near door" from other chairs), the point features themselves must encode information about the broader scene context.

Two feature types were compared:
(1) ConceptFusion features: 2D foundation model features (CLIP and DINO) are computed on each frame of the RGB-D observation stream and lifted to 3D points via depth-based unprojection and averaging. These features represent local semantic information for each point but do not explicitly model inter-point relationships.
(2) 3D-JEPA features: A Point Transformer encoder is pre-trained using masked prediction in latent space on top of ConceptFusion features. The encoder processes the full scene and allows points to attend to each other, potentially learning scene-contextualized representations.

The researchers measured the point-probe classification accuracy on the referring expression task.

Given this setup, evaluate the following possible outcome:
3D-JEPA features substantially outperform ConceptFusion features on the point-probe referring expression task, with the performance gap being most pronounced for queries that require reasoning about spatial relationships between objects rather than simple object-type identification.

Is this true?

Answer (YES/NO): NO